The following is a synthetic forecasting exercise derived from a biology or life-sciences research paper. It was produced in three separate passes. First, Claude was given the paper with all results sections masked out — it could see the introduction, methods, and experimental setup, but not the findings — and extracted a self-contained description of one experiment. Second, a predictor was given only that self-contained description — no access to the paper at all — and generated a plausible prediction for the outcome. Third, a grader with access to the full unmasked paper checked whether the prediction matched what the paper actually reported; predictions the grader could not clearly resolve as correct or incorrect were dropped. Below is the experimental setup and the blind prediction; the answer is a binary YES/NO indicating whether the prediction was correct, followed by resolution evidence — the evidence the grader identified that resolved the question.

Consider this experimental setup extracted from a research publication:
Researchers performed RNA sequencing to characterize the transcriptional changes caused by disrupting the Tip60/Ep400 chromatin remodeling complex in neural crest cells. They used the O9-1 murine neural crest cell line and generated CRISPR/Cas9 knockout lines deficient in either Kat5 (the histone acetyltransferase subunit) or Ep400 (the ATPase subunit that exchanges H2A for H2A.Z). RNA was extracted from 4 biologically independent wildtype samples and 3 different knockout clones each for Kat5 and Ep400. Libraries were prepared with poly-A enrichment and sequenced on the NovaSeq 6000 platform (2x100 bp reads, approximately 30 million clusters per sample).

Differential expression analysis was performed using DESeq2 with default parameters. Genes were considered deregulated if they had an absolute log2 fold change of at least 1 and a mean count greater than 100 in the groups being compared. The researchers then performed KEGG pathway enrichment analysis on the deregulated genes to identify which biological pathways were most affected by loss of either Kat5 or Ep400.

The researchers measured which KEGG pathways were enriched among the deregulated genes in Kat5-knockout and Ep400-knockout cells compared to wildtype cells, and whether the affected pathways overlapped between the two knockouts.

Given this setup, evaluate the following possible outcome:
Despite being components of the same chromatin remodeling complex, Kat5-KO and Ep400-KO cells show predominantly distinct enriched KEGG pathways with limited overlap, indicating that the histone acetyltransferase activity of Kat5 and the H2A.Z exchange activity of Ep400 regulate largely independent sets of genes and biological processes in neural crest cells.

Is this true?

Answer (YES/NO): NO